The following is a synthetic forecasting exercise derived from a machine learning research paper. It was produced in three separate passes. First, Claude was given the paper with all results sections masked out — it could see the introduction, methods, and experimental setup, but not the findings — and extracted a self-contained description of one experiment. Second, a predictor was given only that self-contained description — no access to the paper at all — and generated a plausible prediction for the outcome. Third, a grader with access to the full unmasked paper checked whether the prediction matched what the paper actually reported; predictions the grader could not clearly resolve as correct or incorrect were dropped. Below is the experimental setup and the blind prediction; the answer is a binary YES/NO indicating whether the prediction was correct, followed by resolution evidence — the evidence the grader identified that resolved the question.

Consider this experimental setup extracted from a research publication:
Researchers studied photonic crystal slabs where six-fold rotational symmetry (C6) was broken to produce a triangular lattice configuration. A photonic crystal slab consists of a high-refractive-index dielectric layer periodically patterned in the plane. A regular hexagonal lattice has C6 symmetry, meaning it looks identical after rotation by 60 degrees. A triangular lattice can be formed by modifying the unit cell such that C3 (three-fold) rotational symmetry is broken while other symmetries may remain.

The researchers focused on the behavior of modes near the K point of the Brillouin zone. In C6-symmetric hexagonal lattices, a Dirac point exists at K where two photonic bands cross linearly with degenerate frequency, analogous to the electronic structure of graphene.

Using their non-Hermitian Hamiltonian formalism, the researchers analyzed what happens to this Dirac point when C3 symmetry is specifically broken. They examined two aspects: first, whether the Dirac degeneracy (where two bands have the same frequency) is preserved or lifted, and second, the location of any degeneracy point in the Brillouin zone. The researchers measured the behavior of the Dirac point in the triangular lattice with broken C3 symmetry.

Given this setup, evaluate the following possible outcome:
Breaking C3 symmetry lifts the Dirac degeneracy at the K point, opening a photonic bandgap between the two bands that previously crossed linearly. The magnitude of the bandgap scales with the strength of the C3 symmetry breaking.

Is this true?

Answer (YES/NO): NO